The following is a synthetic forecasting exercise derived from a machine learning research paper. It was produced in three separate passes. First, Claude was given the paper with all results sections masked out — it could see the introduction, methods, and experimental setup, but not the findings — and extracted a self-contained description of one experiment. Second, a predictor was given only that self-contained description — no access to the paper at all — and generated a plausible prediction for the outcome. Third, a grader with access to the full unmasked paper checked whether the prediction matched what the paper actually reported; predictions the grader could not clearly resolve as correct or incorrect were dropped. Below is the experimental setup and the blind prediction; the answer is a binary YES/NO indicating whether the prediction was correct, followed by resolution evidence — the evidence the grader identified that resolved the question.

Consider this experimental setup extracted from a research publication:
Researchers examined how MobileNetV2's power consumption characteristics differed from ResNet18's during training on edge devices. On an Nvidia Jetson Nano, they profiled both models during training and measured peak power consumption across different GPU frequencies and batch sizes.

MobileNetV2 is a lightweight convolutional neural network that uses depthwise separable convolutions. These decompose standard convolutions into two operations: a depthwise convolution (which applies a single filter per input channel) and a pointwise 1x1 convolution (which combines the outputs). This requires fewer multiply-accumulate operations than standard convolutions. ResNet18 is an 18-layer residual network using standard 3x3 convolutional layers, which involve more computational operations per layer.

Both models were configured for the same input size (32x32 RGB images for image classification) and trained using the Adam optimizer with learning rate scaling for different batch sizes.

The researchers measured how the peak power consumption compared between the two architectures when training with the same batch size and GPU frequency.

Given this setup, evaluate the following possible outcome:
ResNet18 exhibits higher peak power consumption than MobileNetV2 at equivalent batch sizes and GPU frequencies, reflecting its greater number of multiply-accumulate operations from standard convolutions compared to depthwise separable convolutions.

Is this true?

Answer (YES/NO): YES